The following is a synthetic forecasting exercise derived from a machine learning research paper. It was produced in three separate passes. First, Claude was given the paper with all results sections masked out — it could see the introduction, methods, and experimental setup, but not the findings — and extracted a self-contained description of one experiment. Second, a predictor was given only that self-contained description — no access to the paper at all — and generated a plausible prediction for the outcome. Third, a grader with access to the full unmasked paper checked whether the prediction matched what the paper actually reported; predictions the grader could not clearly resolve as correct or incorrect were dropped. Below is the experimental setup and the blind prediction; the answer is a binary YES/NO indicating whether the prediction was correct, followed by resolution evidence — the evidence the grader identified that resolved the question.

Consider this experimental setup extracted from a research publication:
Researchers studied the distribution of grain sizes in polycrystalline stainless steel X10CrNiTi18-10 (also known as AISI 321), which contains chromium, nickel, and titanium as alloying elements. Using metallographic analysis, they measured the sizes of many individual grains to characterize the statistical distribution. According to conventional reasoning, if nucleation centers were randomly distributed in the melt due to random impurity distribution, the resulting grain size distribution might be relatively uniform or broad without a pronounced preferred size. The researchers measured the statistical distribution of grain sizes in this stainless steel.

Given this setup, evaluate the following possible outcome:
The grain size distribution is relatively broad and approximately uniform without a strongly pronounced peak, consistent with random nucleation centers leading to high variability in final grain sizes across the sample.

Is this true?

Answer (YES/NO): NO